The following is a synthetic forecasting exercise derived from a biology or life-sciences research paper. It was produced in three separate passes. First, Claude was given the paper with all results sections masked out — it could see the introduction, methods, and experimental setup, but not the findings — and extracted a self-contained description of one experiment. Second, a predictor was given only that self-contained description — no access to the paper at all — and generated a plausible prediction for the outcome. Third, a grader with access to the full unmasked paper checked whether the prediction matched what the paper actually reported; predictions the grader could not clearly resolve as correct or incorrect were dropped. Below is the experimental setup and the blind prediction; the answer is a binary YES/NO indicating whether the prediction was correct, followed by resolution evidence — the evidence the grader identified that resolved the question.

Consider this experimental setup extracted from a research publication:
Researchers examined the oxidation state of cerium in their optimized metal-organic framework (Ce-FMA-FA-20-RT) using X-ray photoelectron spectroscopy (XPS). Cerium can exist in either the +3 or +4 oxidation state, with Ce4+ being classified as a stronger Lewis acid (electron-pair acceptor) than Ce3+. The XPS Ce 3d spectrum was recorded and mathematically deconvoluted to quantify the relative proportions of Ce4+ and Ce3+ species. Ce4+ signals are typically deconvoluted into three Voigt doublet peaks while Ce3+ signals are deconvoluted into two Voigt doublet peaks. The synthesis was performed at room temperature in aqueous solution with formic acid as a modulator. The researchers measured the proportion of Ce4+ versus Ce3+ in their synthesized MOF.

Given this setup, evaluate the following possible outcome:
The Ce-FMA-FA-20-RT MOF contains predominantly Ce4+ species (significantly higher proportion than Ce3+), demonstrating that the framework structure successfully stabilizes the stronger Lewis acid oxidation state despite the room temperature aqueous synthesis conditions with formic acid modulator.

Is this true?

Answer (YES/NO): YES